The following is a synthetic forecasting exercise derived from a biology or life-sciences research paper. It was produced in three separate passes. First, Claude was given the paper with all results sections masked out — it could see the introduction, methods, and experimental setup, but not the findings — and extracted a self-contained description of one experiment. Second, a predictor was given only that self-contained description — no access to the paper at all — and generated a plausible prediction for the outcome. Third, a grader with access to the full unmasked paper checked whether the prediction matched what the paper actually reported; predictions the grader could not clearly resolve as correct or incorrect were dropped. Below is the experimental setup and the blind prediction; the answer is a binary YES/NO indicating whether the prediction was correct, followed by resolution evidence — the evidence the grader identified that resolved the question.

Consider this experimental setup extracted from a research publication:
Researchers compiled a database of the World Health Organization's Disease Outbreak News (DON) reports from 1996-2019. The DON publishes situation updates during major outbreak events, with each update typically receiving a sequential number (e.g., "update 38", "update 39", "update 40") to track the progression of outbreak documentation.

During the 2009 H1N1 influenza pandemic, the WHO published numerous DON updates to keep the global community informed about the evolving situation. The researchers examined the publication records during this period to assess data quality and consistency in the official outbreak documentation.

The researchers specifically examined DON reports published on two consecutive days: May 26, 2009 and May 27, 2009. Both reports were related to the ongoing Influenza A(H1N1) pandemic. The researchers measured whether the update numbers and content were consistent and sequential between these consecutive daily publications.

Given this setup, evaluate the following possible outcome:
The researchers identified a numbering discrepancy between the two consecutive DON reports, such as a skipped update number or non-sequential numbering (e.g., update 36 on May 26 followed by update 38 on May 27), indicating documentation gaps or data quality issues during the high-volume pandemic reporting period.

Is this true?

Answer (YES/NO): NO